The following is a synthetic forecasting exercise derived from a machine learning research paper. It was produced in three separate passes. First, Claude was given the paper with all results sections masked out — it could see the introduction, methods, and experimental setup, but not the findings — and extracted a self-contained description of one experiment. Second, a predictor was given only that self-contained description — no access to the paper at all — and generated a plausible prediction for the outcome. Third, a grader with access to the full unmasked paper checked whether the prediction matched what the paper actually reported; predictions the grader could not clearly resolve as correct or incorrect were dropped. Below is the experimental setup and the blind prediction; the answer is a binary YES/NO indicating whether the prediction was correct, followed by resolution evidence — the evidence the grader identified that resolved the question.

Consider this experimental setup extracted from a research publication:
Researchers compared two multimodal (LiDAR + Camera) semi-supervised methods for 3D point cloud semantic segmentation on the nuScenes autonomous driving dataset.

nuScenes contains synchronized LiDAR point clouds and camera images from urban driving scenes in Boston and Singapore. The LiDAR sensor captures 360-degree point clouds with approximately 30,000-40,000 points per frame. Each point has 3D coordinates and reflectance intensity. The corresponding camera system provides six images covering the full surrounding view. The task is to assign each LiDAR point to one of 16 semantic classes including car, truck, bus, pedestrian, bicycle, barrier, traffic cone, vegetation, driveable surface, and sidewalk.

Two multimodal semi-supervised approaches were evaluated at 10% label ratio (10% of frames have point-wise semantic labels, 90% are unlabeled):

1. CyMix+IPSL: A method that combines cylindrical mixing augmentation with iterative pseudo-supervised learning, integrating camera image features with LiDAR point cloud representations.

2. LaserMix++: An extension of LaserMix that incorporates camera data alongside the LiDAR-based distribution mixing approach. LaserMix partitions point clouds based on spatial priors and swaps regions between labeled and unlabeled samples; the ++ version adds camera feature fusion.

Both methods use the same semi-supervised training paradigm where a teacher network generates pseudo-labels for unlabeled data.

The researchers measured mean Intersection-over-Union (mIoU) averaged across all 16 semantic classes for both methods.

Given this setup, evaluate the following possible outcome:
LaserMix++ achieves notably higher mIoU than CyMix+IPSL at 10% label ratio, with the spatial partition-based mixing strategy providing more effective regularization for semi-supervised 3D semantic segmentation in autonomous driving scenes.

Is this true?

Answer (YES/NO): NO